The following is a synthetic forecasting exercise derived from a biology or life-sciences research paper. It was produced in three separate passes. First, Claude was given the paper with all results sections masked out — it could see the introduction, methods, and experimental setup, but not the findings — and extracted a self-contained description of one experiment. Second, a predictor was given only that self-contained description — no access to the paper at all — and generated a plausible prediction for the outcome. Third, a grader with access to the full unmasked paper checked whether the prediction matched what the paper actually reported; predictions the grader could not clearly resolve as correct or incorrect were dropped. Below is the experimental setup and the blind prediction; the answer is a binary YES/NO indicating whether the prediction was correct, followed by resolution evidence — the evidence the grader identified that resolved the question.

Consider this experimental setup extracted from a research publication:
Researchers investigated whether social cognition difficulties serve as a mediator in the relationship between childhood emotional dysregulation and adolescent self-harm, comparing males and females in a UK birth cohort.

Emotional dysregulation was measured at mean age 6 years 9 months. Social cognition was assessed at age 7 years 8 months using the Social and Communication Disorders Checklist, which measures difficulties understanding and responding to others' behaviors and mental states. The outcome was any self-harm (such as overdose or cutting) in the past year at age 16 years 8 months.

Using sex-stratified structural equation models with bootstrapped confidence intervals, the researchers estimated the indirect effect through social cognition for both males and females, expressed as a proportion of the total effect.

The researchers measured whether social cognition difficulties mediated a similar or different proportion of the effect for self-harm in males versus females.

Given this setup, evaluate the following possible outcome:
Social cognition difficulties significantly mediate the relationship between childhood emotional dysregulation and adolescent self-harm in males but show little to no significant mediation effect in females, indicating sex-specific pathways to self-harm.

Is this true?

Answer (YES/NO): NO